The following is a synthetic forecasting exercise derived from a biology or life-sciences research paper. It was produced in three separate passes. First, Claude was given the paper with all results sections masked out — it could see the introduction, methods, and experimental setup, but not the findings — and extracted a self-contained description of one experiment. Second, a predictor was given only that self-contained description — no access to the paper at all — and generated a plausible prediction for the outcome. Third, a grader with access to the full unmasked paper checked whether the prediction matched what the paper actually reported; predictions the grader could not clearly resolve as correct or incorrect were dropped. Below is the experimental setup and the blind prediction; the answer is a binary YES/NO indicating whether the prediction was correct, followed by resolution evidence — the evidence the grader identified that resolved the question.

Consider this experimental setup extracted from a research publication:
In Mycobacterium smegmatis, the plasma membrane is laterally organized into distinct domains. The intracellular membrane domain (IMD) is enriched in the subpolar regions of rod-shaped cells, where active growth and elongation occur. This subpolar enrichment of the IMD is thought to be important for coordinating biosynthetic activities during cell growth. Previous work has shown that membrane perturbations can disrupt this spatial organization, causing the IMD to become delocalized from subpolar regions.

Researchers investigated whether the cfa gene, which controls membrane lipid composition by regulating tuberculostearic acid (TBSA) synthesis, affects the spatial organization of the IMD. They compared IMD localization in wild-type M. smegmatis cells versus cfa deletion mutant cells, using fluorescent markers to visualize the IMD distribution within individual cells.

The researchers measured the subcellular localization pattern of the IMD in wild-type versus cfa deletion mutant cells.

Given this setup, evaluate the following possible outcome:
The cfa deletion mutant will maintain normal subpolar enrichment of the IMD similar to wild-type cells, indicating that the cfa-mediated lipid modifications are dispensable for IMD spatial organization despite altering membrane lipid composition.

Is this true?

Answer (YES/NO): NO